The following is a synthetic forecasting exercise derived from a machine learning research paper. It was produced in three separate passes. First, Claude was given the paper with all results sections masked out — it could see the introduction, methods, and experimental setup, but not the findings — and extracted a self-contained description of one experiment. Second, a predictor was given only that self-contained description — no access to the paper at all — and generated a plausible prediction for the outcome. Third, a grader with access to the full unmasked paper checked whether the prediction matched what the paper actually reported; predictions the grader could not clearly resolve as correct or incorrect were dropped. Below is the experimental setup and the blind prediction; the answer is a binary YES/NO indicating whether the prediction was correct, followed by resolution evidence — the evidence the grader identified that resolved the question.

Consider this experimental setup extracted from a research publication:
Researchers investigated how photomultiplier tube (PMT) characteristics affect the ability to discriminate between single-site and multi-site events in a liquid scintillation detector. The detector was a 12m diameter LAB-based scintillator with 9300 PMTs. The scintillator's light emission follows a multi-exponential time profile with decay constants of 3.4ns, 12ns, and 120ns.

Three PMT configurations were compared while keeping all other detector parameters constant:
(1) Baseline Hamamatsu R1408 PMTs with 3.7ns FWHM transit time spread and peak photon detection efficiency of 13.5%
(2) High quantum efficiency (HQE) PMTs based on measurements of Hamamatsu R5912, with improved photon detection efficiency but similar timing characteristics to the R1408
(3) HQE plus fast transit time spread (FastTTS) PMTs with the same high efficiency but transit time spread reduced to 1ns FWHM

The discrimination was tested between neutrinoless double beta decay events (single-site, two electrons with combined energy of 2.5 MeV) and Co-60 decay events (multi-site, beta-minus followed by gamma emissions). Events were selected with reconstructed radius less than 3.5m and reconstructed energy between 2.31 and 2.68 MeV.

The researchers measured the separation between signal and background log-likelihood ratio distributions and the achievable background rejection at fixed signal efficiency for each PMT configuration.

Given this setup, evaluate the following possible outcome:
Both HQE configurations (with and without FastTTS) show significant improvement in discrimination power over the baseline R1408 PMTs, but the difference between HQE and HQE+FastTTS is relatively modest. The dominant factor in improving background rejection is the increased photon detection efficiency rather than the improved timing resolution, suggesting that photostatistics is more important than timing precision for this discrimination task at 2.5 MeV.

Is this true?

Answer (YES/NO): NO